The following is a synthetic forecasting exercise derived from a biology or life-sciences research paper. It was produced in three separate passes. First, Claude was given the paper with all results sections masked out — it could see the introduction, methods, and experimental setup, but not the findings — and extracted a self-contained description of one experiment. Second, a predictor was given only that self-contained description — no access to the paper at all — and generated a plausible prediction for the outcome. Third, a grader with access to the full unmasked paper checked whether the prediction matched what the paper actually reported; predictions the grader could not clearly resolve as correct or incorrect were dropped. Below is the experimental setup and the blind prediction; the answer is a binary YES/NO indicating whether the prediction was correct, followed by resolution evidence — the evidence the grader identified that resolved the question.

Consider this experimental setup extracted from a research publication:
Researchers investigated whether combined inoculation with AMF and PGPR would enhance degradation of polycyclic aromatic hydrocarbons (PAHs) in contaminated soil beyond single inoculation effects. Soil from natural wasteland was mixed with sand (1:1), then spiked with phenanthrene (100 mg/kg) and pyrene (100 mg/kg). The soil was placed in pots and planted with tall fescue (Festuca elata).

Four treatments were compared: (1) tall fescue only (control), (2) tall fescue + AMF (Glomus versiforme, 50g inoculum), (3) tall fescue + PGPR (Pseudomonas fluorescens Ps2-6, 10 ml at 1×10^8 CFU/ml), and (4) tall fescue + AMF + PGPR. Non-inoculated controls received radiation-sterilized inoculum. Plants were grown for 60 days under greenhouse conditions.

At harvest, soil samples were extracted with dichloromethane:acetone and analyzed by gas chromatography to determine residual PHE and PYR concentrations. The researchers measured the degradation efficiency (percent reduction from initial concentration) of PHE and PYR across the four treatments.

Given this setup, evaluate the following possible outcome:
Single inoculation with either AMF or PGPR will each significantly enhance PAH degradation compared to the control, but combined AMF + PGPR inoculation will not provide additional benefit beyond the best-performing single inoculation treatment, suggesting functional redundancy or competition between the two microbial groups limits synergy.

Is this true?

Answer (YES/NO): NO